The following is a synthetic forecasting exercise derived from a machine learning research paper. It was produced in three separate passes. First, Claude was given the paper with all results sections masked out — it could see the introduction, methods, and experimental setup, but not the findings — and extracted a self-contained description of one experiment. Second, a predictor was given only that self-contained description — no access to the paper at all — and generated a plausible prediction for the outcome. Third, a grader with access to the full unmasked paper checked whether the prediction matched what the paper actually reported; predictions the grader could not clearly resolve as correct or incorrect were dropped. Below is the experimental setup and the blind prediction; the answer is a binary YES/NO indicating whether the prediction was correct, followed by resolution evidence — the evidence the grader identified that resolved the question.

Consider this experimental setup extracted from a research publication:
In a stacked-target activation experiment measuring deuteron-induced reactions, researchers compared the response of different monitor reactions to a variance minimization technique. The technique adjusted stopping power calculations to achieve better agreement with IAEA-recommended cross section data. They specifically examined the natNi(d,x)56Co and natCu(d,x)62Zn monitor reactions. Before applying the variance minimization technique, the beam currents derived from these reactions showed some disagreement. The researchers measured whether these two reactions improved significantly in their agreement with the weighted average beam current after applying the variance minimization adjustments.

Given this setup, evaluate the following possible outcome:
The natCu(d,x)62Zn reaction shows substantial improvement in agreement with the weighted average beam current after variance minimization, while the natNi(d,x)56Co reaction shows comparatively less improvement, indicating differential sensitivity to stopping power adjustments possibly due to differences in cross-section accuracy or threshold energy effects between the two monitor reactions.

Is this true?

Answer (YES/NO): NO